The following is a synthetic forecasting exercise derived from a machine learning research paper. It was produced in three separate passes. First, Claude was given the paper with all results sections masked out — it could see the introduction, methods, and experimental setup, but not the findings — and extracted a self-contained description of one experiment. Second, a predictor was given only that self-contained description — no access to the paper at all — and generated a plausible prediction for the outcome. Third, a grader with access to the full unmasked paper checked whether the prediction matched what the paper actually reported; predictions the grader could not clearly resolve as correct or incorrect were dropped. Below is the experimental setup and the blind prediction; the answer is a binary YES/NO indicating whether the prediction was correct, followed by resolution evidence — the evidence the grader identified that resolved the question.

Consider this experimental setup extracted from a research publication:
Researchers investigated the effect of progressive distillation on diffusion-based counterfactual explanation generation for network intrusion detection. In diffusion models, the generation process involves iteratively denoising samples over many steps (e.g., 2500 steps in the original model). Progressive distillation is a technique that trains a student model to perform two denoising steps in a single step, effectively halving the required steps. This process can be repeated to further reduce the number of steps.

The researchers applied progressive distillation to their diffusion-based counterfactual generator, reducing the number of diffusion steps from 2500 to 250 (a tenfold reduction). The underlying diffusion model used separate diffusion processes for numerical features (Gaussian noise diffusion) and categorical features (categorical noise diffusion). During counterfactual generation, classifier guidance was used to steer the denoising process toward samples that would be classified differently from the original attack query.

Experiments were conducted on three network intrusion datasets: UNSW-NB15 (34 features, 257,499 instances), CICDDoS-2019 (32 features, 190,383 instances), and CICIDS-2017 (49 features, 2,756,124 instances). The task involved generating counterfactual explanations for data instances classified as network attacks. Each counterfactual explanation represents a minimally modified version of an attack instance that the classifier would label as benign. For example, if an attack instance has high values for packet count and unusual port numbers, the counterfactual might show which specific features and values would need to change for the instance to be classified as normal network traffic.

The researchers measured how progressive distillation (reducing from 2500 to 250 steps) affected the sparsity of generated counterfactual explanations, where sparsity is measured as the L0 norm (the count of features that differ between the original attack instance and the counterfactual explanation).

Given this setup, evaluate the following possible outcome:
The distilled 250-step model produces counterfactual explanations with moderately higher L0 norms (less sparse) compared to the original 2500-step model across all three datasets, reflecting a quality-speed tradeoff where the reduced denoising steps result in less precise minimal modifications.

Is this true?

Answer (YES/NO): NO